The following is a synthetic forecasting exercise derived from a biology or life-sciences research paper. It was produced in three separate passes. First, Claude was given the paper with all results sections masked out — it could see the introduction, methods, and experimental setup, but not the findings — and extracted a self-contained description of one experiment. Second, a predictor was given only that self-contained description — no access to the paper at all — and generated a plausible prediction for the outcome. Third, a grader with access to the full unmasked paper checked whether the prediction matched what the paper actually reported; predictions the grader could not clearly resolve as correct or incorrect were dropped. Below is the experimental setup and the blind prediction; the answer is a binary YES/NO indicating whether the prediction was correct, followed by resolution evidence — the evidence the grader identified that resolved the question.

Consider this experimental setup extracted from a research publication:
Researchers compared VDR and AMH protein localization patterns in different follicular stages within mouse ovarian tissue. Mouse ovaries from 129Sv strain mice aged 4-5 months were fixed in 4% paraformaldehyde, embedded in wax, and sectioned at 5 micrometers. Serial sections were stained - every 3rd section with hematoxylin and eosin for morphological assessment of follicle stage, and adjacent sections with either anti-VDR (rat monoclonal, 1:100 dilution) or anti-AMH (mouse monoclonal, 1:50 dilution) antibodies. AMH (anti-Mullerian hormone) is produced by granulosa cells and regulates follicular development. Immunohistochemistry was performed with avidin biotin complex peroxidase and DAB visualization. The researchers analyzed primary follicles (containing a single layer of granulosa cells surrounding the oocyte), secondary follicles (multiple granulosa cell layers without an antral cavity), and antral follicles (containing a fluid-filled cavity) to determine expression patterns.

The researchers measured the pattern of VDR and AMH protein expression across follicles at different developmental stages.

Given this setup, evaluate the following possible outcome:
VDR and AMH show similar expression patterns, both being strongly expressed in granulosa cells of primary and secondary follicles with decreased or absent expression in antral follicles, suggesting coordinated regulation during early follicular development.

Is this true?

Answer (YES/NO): NO